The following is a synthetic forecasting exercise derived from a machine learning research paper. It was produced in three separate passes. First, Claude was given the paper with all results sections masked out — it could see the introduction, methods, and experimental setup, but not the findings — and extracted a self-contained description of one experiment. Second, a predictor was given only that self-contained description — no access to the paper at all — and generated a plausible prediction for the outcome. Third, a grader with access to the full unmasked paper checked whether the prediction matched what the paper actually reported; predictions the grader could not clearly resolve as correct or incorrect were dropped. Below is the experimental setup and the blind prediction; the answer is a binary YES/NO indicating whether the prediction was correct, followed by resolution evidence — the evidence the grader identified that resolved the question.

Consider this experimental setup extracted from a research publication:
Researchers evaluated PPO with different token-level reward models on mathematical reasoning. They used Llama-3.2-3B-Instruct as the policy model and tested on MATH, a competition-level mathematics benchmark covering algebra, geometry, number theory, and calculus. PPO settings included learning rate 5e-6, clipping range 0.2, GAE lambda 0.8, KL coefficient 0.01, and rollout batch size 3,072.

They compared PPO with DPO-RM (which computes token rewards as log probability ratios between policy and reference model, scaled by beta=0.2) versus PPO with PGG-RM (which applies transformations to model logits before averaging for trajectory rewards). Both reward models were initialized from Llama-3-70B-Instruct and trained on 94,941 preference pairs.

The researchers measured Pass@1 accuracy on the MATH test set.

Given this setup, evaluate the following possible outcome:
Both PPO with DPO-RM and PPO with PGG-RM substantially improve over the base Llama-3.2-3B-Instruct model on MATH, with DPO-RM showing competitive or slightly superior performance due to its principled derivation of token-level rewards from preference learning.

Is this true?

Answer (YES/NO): NO